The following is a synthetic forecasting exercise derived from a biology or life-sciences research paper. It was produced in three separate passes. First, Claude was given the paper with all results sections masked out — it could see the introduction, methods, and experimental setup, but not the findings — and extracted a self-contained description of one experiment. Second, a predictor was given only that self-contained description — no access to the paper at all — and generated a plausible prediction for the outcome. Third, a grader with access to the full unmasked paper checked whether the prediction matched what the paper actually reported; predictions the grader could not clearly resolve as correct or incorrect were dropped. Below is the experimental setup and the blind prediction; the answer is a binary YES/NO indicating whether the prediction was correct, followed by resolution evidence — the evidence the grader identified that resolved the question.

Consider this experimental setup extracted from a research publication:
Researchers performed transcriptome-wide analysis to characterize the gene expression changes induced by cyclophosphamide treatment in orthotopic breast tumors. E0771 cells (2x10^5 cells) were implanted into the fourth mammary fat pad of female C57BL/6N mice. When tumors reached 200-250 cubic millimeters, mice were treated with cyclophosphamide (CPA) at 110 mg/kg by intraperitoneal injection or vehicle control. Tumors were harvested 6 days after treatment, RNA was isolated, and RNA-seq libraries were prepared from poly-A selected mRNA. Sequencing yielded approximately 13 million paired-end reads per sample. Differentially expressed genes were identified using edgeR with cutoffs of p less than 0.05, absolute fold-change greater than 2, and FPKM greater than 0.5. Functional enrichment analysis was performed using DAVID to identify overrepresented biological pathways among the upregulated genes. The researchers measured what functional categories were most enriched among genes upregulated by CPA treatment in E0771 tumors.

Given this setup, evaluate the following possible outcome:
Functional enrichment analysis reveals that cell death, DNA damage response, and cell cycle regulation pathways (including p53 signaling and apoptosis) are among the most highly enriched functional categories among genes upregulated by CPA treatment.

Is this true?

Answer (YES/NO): NO